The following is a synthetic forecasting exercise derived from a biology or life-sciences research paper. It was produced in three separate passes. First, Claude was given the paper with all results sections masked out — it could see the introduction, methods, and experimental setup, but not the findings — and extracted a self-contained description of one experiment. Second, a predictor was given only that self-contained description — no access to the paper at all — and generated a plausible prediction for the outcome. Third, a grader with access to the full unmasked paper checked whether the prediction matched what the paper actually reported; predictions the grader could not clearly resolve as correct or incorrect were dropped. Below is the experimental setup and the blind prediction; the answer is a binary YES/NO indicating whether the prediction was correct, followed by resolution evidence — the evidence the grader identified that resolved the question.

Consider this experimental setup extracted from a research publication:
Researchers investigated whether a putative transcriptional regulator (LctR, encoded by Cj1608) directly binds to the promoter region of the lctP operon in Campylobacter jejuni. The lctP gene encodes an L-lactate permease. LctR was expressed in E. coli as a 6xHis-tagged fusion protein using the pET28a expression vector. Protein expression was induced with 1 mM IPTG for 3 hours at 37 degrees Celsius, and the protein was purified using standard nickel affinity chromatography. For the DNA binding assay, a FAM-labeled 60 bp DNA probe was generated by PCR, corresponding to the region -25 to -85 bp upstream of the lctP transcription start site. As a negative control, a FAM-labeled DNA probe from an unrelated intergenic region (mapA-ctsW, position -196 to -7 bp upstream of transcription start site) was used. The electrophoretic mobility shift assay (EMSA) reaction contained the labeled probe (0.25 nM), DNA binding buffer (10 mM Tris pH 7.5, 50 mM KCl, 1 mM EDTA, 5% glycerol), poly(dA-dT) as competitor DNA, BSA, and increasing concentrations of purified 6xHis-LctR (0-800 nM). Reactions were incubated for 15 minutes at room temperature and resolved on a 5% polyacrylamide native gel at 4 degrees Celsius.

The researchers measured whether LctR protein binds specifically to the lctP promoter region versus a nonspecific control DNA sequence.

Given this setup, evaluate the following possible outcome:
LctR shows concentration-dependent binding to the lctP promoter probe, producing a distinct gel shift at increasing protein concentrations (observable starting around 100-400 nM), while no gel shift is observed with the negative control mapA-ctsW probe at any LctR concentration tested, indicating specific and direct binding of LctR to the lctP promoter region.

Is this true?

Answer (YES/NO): YES